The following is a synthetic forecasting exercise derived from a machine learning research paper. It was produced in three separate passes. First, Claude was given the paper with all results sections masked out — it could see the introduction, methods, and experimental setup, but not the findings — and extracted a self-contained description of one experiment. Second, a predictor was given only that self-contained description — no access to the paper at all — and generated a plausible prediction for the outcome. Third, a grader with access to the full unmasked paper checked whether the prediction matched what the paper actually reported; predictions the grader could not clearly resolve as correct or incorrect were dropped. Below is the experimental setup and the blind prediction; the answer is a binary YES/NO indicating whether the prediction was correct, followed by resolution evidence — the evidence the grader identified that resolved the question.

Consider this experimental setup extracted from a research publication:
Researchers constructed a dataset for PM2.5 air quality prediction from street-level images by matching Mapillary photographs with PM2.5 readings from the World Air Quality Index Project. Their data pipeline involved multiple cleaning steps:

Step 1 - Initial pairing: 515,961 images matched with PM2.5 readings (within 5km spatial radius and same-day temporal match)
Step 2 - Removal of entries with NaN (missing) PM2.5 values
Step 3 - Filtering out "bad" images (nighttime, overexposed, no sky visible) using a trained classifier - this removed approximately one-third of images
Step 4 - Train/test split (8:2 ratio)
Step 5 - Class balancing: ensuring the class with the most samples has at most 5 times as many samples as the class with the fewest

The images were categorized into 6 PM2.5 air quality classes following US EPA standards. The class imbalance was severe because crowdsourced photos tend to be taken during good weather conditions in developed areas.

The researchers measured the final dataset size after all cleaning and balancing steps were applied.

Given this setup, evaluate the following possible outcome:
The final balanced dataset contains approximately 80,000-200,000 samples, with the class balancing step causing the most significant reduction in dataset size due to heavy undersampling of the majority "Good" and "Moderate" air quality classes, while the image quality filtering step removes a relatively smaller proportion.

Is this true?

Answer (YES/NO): NO